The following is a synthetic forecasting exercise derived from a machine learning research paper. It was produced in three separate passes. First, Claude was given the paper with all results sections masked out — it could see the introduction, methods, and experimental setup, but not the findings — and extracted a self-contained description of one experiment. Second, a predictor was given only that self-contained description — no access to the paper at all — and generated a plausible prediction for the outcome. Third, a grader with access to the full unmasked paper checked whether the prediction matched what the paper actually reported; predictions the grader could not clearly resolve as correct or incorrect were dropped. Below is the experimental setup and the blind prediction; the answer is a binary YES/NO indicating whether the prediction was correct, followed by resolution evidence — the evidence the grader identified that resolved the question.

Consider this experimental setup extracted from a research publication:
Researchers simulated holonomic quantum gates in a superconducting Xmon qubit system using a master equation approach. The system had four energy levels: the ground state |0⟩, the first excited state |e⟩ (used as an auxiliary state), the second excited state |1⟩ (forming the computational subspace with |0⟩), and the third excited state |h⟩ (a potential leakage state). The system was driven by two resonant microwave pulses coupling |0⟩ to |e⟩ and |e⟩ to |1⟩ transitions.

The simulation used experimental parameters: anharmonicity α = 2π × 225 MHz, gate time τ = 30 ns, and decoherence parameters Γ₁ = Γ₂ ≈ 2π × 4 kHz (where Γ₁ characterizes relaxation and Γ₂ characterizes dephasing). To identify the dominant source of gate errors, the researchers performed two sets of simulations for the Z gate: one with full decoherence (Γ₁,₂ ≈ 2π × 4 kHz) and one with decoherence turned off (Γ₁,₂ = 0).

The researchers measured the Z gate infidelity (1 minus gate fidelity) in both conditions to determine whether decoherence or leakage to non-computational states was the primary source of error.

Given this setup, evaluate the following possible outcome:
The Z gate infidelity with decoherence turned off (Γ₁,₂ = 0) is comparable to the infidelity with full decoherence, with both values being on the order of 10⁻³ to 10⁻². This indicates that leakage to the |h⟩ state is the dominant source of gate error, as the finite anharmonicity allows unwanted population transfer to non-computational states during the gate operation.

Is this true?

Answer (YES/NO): NO